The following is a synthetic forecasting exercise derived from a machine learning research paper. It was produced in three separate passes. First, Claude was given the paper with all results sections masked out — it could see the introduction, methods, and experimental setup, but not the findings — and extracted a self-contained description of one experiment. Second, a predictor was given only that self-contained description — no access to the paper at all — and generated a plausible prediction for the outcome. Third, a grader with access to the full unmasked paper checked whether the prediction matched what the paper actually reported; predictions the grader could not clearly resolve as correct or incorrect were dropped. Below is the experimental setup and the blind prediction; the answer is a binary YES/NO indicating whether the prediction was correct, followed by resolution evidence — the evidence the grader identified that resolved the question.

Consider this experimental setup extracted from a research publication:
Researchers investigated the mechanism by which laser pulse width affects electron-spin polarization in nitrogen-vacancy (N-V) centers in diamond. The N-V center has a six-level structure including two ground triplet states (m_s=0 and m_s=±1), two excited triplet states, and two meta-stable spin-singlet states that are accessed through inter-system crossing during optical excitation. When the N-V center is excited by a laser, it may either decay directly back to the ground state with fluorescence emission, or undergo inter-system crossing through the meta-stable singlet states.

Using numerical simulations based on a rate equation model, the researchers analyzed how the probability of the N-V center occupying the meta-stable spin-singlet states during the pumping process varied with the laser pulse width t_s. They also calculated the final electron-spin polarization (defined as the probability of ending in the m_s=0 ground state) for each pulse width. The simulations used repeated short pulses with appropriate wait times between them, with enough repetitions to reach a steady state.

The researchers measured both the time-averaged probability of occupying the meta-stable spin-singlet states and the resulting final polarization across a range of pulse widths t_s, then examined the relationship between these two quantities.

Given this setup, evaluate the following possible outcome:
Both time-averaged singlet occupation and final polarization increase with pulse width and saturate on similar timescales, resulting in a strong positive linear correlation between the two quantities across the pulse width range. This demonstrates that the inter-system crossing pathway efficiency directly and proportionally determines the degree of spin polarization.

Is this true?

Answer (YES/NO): NO